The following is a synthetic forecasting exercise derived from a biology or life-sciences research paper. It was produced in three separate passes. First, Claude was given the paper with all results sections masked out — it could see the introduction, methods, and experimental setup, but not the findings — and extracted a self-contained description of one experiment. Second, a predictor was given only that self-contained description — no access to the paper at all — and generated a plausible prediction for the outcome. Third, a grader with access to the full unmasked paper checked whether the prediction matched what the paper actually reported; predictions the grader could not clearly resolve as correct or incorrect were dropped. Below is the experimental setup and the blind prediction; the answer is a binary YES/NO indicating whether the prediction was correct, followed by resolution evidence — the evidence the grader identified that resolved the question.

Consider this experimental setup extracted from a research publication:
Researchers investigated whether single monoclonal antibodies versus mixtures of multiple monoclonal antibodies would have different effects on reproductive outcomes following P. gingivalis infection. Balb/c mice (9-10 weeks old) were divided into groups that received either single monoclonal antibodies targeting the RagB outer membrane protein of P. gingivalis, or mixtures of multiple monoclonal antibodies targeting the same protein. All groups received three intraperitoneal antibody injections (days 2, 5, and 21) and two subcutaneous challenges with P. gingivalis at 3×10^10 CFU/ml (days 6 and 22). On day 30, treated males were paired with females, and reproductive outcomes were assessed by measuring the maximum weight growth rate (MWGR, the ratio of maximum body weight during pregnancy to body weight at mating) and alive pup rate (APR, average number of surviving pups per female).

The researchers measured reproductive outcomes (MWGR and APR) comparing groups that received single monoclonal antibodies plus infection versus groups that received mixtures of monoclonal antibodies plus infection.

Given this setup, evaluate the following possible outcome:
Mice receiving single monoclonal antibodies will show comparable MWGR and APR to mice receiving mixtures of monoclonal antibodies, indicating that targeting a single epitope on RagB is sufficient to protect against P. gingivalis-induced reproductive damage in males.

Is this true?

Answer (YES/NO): NO